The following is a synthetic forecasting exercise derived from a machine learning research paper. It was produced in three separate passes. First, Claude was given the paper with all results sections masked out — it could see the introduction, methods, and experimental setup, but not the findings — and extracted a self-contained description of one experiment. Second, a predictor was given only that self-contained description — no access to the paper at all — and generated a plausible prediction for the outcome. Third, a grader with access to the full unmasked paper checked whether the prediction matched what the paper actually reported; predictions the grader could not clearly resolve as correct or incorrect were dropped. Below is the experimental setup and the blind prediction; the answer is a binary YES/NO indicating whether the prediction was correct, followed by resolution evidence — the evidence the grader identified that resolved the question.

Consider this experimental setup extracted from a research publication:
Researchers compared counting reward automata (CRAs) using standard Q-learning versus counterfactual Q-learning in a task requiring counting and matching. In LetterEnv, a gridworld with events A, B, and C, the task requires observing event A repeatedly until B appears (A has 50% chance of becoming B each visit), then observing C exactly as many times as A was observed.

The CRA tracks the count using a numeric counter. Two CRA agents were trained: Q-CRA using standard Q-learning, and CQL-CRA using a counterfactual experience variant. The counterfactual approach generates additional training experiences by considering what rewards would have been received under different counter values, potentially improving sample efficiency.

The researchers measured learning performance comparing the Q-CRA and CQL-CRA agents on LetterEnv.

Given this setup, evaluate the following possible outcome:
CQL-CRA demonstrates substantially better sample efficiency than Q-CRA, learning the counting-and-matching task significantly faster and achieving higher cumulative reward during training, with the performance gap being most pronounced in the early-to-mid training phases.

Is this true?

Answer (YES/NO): YES